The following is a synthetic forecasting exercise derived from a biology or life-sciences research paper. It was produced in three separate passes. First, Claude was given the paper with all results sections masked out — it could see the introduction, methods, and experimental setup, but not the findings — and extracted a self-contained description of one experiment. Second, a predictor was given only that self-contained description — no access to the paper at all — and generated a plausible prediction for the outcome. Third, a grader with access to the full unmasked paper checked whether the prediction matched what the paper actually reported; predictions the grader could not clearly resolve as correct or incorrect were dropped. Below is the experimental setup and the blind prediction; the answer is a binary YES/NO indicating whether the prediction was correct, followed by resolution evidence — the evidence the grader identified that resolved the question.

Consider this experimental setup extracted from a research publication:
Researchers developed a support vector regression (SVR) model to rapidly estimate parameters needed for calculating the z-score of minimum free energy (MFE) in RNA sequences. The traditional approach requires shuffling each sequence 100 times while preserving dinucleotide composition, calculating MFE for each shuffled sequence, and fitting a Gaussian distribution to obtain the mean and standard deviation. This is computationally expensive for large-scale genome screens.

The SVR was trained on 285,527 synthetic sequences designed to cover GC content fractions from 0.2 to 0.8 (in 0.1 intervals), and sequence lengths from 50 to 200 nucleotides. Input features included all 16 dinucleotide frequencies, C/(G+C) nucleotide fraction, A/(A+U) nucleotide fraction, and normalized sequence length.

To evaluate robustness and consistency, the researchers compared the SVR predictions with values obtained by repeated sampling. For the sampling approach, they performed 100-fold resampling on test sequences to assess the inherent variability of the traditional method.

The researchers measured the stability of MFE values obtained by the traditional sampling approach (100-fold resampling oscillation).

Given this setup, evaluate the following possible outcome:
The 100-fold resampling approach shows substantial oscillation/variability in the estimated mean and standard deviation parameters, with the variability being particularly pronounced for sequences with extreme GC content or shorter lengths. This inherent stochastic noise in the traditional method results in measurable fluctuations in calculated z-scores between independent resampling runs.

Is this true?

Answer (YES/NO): NO